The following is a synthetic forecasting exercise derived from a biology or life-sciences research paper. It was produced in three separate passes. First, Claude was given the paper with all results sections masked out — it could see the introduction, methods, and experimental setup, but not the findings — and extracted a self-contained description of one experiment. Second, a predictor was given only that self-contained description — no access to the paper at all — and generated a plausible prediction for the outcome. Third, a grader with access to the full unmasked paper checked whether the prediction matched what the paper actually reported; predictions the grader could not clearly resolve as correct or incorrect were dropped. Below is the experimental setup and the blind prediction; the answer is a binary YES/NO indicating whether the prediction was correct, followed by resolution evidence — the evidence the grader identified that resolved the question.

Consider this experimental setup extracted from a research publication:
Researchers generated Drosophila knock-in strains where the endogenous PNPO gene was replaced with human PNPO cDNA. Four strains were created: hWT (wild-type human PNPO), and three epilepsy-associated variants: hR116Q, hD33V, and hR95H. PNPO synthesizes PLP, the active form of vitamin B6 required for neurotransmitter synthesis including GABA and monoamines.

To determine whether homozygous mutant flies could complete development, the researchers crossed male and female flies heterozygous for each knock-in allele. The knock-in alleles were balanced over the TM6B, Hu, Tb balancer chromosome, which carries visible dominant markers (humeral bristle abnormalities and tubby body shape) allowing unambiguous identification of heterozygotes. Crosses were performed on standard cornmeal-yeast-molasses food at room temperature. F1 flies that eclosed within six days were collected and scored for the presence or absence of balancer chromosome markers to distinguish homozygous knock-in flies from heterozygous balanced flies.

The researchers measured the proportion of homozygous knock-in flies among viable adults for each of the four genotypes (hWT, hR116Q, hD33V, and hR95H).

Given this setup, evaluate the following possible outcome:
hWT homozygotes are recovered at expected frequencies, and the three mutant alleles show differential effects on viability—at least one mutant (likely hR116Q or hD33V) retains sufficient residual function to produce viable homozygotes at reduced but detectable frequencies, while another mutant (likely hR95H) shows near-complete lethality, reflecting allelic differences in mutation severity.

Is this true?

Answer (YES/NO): YES